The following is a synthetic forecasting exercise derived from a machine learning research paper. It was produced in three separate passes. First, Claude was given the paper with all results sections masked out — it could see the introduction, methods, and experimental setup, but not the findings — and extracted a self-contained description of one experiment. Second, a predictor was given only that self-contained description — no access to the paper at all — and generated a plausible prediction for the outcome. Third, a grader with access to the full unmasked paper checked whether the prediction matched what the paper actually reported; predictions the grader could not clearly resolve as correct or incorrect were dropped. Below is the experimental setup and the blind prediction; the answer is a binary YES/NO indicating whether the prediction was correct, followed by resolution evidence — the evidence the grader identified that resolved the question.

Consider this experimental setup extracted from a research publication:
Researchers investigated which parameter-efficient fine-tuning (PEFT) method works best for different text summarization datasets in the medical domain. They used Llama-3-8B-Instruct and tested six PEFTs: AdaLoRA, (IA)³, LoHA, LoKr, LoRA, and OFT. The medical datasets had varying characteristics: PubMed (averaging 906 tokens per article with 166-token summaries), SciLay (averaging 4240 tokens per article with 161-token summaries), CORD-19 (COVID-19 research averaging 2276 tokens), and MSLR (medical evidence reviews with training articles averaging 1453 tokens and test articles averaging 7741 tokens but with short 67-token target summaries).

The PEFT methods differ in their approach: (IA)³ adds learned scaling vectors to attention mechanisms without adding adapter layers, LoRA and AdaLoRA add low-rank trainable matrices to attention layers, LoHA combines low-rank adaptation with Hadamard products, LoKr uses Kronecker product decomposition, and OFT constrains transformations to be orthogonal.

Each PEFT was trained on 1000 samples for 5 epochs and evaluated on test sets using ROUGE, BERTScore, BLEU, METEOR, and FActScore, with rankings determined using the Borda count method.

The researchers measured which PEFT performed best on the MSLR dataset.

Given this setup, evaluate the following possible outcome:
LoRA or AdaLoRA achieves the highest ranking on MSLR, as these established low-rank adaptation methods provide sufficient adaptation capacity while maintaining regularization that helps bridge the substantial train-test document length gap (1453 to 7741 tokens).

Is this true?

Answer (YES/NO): NO